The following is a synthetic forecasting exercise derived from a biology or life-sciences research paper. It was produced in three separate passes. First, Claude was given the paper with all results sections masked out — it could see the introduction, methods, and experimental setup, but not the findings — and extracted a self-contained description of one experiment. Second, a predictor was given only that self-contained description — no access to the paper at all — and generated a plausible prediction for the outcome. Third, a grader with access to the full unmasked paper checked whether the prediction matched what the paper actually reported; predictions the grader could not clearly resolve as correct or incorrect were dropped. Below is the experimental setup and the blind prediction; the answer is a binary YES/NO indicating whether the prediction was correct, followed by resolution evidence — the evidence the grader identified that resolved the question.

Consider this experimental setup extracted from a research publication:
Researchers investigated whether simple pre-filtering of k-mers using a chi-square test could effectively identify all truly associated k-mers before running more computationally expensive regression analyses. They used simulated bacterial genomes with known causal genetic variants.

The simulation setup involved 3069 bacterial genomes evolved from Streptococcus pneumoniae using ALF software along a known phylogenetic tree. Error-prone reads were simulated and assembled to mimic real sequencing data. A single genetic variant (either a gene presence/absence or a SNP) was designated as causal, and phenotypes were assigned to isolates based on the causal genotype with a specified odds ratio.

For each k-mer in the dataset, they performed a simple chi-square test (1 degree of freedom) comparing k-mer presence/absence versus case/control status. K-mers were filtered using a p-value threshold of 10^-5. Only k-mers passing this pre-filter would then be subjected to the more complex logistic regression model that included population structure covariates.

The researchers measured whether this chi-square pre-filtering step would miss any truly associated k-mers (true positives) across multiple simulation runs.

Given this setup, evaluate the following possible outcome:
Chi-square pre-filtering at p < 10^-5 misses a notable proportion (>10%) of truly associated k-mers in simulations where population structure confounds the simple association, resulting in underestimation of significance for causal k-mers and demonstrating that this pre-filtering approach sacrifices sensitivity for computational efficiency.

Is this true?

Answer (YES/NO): NO